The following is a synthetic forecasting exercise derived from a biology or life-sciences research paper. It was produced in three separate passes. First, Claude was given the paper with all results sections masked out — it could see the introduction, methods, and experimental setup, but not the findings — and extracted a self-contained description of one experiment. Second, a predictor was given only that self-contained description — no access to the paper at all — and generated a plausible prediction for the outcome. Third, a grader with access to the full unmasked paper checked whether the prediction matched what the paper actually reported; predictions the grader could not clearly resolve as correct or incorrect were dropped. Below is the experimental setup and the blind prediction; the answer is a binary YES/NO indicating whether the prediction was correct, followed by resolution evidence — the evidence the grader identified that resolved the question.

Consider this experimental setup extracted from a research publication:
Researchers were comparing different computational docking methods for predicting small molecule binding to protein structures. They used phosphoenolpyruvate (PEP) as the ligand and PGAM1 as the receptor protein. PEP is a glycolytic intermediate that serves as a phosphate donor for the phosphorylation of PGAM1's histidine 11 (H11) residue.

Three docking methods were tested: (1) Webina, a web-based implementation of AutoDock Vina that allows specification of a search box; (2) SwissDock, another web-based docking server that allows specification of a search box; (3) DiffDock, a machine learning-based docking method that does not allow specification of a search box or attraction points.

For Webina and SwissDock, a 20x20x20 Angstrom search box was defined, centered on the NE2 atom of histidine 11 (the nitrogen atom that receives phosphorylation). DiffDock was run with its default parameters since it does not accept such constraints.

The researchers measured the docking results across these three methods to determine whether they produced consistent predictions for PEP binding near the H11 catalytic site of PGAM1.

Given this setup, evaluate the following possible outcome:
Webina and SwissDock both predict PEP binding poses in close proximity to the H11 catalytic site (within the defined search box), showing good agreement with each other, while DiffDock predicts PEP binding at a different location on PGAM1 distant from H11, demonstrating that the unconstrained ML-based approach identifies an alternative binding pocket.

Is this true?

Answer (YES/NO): NO